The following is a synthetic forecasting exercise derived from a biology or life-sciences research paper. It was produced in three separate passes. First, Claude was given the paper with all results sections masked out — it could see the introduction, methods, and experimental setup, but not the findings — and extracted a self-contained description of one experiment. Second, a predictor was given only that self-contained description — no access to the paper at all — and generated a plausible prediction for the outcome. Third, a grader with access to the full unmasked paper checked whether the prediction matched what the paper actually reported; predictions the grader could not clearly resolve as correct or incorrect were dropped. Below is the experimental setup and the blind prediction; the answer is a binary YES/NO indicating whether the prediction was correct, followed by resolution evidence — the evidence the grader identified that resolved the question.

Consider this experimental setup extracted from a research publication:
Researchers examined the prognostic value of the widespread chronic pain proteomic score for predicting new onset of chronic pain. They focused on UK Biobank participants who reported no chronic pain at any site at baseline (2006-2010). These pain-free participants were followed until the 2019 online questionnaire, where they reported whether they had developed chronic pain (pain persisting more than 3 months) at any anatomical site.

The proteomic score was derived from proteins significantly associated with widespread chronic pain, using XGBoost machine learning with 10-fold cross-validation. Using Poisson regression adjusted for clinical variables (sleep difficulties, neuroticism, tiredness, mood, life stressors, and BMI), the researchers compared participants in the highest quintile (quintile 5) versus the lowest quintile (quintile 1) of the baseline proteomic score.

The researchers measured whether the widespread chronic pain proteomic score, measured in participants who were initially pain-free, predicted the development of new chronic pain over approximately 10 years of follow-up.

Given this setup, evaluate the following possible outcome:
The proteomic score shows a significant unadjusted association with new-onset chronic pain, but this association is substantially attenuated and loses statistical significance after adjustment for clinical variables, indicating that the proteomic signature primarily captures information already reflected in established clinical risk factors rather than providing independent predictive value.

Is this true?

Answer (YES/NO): NO